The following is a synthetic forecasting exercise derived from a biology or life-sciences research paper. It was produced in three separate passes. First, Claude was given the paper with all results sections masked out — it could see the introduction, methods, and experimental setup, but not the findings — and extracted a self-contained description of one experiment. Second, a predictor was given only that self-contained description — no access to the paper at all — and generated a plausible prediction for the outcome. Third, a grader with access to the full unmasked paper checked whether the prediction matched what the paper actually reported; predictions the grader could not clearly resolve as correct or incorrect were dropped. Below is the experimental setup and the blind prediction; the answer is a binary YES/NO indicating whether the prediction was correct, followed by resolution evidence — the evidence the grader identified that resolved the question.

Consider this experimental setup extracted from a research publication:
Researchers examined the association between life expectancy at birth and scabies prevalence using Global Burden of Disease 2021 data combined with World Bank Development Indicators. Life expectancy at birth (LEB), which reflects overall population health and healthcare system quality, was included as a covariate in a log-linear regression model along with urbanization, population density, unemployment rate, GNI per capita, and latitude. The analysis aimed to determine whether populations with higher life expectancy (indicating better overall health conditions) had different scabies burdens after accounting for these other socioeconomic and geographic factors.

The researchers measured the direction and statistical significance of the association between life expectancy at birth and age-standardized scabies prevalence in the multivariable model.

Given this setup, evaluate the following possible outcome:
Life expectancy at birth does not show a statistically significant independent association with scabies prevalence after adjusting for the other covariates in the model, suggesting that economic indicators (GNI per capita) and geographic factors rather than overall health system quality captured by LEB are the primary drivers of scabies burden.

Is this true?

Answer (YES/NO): NO